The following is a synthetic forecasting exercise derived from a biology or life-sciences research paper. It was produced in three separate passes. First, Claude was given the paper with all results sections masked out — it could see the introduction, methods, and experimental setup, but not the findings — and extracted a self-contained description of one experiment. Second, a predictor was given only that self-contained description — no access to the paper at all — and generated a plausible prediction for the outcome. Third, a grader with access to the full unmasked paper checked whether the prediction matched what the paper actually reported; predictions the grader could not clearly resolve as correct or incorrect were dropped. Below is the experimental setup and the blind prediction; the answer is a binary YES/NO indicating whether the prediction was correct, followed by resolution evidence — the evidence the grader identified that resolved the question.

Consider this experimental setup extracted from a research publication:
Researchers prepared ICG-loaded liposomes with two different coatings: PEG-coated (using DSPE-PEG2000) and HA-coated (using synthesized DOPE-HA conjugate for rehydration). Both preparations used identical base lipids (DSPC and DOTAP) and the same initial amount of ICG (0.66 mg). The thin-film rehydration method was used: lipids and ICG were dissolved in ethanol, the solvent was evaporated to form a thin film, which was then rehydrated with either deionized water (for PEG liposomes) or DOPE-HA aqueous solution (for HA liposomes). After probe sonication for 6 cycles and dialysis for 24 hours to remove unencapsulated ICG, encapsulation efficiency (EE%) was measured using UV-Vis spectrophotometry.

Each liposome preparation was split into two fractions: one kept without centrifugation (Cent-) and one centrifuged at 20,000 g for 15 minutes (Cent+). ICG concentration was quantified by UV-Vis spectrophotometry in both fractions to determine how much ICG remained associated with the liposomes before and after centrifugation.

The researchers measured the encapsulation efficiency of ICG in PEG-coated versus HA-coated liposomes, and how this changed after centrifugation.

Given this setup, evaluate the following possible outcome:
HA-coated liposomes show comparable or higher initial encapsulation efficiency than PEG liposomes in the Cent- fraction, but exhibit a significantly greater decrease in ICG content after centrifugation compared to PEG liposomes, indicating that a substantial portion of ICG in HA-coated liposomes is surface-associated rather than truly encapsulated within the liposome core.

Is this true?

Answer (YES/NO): NO